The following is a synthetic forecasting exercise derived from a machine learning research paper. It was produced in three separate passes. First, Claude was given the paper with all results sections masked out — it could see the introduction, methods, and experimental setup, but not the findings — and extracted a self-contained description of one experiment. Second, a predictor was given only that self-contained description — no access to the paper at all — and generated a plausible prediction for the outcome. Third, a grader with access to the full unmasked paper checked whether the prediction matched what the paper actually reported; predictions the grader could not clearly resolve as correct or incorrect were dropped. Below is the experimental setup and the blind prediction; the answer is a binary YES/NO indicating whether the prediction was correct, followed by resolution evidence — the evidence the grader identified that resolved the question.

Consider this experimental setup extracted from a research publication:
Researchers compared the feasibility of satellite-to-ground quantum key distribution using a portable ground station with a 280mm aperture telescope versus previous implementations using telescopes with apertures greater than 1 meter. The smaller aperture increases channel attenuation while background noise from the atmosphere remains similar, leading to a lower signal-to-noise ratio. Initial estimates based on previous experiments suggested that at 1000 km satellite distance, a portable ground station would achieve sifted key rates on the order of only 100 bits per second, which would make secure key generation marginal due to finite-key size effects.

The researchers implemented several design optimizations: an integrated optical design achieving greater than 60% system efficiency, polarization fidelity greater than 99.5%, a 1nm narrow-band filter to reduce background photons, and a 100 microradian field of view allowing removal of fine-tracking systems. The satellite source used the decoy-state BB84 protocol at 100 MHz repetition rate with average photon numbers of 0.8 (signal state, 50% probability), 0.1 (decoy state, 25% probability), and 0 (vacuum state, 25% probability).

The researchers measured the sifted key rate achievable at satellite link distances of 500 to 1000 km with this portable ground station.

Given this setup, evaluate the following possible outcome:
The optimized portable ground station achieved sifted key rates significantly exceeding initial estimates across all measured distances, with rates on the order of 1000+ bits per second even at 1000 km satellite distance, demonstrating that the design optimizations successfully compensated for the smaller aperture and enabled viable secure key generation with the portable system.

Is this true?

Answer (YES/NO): YES